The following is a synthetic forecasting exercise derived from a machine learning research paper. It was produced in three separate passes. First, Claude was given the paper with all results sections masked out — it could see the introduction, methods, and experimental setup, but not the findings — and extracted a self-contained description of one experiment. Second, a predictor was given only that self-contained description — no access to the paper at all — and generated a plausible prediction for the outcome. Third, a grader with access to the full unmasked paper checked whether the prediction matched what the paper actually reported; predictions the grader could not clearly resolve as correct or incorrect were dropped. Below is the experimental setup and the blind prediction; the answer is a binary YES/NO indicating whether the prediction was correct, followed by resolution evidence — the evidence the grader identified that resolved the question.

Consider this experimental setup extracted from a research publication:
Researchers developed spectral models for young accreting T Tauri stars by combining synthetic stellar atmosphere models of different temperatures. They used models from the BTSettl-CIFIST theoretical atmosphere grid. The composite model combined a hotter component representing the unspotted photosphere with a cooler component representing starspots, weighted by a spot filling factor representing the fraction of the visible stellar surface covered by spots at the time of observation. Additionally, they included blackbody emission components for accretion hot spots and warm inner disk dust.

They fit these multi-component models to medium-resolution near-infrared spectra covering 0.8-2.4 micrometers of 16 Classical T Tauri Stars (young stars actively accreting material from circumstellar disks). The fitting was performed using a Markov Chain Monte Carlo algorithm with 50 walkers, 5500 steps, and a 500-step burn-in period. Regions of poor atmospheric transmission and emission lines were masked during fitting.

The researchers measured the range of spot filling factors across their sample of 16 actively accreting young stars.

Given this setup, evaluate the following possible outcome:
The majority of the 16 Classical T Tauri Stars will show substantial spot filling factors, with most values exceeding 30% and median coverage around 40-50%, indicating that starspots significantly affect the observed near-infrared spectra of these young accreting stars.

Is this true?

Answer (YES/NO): NO